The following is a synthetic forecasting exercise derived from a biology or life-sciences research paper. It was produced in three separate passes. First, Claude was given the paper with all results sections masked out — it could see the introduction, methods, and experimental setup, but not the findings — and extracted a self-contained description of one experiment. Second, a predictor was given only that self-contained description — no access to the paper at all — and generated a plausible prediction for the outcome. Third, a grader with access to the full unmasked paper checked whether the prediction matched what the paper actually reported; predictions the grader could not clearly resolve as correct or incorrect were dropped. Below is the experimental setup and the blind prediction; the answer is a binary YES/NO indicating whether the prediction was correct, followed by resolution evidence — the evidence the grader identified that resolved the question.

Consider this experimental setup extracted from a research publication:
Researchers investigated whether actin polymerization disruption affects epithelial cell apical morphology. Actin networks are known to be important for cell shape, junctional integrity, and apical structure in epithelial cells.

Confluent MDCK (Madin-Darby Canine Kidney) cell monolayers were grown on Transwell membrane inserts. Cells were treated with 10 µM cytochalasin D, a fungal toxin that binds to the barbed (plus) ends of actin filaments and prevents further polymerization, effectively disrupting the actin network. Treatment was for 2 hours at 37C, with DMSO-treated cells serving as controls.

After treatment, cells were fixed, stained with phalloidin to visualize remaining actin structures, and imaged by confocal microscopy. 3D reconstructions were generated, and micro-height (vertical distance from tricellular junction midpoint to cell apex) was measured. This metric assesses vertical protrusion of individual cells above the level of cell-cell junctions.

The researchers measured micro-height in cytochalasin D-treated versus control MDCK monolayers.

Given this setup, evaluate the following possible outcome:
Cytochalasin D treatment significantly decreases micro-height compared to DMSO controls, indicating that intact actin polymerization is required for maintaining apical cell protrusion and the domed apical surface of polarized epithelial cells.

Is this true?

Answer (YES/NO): YES